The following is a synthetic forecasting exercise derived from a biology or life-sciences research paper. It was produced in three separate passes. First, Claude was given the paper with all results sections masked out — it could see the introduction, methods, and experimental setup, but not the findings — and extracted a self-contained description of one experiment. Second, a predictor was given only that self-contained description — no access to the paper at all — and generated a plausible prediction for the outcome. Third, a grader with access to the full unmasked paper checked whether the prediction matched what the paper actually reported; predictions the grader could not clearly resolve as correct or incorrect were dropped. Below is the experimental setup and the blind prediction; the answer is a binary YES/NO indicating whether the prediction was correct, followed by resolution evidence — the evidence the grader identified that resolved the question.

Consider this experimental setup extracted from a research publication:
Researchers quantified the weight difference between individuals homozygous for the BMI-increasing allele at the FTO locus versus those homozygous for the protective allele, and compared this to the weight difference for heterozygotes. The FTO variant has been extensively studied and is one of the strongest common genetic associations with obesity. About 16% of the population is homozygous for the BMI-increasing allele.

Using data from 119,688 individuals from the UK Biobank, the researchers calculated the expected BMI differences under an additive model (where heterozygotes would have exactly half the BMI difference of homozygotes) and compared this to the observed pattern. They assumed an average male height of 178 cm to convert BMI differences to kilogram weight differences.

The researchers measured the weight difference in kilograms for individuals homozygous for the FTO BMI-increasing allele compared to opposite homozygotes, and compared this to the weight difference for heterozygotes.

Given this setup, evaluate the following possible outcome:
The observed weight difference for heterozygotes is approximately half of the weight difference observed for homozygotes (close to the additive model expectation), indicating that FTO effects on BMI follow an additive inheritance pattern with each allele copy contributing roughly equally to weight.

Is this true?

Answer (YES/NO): NO